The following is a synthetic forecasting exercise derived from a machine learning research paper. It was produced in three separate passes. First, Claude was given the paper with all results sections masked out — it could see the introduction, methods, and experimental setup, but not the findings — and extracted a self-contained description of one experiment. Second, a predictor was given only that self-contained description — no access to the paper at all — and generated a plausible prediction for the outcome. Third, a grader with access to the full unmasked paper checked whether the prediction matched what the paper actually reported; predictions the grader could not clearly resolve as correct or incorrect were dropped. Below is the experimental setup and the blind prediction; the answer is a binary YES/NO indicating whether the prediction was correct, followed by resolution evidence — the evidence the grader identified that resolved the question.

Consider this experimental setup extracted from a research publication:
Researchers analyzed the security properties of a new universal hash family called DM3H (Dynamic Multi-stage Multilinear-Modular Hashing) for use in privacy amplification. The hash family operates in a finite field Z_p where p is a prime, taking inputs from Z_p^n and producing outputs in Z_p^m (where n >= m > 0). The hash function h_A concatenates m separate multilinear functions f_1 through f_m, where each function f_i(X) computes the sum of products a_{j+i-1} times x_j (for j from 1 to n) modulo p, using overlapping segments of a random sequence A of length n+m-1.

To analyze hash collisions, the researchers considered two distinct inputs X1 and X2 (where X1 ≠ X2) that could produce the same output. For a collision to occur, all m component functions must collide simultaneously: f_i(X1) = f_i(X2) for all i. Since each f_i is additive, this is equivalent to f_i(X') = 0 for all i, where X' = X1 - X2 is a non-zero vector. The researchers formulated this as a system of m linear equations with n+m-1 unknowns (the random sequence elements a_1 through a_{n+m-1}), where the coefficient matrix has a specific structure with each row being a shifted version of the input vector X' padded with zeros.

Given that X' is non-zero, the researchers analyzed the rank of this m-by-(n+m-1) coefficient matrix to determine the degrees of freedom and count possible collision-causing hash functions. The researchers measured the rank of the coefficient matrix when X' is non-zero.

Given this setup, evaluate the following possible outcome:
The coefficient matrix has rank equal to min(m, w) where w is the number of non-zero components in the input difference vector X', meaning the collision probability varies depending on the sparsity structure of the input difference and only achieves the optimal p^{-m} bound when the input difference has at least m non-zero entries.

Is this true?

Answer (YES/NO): NO